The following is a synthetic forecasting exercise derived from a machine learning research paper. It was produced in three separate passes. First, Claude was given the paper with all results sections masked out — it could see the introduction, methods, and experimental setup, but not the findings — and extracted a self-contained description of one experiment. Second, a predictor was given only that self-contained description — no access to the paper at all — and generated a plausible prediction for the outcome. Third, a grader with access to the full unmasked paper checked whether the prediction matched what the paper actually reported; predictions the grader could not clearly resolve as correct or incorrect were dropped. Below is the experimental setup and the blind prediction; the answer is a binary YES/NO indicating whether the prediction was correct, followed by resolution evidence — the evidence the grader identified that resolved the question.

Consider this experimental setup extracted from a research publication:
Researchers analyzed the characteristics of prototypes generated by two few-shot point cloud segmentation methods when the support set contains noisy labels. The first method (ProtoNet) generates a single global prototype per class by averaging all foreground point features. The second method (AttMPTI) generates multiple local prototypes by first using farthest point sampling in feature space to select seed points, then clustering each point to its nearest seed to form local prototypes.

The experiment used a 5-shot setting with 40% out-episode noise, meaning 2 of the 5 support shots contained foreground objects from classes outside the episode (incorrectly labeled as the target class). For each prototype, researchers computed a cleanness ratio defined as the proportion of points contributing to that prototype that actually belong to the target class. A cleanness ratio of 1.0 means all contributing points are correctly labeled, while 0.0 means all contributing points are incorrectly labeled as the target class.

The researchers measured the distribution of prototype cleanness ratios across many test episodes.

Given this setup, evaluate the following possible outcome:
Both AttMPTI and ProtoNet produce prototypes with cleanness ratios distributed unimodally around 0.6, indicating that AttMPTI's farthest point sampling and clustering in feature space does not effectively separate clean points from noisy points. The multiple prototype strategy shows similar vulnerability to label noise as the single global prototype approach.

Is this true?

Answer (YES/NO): NO